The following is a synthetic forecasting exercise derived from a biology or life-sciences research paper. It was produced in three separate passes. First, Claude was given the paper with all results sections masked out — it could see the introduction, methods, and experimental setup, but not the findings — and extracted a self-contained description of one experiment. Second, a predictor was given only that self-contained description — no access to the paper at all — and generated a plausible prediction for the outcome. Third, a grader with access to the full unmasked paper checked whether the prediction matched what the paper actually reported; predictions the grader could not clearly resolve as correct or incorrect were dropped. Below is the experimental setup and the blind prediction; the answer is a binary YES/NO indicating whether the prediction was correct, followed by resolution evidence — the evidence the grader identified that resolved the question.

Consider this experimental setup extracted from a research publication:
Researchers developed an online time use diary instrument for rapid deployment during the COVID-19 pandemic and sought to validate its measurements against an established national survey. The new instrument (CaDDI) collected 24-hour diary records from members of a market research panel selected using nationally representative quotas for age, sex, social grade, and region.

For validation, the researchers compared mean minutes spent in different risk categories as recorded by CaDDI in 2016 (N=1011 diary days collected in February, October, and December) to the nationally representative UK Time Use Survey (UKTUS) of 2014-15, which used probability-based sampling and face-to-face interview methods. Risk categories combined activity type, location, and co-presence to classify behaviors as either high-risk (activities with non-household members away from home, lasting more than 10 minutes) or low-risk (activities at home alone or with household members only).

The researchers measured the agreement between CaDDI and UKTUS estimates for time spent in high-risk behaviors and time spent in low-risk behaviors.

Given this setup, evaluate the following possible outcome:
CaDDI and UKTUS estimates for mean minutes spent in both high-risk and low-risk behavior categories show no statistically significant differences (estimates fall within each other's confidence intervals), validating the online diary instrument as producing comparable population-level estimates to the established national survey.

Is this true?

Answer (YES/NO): NO